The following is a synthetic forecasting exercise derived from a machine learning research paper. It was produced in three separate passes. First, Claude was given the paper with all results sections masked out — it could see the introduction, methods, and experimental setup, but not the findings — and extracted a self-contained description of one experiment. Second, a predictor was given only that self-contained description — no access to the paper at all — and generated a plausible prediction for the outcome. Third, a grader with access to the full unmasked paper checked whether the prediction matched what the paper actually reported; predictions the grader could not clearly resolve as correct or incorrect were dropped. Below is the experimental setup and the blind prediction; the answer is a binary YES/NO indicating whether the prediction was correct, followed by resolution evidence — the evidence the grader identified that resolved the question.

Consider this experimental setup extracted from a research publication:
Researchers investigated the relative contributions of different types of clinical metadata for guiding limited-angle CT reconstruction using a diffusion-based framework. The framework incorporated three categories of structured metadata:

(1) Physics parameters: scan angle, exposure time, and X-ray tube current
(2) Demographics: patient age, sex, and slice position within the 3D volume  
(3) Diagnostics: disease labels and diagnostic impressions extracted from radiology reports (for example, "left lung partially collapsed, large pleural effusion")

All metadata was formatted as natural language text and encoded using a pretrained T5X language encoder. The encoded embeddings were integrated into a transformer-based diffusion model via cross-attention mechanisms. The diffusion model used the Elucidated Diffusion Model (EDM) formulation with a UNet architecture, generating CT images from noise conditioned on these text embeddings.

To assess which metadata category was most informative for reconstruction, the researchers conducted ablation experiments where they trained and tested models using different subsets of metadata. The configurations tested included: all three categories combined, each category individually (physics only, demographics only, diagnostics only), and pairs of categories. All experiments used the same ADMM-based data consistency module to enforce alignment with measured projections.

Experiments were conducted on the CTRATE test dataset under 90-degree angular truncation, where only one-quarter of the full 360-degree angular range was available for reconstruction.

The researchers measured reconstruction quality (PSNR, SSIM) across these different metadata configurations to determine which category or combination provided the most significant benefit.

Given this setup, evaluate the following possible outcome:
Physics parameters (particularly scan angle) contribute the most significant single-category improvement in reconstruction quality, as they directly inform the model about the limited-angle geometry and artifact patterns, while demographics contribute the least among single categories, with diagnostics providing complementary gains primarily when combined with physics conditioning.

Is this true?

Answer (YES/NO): NO